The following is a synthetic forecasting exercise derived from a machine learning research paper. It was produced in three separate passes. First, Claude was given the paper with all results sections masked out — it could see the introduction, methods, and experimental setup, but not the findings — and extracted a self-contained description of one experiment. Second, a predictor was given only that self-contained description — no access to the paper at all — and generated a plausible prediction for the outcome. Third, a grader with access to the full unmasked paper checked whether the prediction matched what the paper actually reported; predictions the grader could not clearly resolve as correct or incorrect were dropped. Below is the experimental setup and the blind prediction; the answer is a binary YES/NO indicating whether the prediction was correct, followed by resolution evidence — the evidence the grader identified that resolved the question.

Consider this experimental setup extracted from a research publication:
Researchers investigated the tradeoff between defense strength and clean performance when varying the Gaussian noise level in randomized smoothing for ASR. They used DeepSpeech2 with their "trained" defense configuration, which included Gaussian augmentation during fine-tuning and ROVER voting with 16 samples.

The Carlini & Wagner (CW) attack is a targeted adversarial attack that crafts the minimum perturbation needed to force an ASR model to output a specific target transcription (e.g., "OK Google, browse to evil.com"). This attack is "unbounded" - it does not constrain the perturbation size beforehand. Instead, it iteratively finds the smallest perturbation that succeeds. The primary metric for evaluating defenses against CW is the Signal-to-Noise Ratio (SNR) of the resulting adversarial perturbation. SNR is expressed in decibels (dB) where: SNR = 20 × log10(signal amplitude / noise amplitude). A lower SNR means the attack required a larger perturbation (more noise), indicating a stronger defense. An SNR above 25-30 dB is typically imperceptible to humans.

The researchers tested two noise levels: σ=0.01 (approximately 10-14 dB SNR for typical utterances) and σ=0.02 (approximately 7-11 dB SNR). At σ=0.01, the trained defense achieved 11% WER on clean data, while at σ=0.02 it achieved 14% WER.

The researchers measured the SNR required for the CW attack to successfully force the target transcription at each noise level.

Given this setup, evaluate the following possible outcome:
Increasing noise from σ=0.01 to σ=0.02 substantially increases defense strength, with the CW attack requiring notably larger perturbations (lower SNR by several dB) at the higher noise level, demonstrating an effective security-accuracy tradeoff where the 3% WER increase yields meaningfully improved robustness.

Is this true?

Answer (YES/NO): YES